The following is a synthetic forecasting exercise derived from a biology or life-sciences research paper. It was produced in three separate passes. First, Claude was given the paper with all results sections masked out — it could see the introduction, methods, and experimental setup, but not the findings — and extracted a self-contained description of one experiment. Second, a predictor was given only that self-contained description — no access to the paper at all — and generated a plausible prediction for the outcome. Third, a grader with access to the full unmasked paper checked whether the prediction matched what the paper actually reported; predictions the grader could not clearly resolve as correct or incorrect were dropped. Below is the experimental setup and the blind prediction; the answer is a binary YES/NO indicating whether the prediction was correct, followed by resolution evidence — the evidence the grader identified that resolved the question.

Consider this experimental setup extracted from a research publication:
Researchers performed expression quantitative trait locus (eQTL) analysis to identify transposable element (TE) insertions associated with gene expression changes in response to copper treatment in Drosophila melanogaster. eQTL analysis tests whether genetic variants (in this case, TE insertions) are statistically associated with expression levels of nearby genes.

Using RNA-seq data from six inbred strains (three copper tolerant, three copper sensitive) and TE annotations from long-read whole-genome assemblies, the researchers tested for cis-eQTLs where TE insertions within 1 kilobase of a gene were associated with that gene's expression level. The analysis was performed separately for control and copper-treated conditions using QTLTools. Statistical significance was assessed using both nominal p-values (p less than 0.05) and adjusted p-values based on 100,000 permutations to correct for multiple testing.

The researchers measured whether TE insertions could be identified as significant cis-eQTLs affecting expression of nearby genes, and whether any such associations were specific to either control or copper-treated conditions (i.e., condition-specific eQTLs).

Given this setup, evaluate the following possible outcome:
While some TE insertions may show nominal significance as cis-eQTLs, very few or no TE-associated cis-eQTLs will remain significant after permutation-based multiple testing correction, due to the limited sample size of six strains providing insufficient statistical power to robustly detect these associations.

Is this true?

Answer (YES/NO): YES